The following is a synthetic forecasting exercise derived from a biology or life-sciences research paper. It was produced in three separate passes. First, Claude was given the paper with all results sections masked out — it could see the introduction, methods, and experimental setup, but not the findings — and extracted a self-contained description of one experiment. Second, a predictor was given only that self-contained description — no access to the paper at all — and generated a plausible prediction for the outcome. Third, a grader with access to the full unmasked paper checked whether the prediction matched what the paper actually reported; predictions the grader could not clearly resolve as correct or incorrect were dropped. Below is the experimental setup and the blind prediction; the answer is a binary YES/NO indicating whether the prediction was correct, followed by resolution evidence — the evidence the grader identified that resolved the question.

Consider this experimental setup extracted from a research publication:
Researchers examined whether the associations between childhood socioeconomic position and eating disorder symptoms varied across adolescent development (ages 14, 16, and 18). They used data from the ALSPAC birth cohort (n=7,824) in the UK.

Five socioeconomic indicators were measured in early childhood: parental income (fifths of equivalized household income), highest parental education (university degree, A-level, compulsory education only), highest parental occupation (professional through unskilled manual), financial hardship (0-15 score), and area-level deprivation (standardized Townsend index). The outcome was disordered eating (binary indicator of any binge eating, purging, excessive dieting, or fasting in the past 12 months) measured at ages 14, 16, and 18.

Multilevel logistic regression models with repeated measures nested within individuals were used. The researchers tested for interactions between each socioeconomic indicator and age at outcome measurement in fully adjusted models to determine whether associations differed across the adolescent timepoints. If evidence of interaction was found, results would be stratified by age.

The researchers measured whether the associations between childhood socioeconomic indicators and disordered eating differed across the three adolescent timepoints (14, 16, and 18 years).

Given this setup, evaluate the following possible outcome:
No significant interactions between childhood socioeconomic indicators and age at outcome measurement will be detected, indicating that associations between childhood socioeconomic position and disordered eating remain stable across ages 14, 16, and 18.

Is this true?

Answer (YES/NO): NO